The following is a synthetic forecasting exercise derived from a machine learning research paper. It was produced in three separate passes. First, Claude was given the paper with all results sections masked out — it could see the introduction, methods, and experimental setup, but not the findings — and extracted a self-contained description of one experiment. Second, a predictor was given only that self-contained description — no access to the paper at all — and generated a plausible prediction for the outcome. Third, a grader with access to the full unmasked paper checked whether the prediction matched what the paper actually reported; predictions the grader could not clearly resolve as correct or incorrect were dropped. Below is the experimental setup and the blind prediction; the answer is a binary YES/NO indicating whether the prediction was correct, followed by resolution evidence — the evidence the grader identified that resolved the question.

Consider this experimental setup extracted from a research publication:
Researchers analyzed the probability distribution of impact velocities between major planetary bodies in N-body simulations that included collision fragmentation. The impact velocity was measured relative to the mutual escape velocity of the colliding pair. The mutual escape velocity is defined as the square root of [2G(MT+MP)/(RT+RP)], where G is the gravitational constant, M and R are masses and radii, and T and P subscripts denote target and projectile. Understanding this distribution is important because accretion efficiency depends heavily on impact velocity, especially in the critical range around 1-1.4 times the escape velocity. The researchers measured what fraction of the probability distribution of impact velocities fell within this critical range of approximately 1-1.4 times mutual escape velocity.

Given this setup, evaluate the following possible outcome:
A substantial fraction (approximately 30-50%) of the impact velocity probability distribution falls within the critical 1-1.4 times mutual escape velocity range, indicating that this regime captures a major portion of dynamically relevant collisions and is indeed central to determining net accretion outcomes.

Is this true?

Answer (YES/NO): NO